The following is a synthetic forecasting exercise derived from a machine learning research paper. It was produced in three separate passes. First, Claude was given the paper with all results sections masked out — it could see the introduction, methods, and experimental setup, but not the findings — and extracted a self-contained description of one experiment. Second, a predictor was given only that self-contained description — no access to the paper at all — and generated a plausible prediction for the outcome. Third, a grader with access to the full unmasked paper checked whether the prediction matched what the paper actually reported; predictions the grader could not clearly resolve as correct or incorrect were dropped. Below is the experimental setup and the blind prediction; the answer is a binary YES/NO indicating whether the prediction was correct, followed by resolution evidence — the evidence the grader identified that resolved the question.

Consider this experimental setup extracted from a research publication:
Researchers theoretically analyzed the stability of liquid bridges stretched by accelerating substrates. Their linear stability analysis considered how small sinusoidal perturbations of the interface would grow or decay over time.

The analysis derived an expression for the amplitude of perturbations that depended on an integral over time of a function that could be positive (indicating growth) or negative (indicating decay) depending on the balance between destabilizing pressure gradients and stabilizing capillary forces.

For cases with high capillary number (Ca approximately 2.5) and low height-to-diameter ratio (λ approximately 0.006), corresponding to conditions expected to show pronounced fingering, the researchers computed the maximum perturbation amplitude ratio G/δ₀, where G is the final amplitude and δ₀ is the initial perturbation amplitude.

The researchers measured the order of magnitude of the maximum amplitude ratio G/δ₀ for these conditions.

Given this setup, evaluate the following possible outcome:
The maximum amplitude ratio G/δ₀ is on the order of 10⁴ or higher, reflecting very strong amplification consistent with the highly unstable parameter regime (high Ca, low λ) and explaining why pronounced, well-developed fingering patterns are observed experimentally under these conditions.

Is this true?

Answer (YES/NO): NO